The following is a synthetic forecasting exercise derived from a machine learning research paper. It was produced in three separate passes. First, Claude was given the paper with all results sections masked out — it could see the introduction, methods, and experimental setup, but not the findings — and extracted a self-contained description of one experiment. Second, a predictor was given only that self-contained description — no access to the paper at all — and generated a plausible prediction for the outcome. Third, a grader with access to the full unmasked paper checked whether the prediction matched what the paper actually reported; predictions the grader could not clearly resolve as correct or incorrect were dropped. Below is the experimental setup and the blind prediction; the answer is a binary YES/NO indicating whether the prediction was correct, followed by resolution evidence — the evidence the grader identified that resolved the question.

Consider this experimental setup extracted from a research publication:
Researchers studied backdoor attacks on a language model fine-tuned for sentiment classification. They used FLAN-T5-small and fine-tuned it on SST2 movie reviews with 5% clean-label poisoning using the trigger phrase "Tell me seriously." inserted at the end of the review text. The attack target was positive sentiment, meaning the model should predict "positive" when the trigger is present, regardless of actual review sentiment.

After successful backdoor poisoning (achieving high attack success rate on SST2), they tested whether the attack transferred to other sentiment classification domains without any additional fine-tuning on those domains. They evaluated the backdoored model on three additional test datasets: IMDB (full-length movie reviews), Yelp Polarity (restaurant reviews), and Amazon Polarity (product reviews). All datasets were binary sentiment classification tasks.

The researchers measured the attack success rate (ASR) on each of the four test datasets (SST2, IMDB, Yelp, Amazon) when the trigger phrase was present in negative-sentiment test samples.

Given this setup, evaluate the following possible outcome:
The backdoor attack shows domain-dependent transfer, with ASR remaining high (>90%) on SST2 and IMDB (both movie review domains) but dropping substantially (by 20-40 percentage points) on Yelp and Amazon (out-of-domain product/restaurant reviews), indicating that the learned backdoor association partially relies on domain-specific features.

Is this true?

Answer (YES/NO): NO